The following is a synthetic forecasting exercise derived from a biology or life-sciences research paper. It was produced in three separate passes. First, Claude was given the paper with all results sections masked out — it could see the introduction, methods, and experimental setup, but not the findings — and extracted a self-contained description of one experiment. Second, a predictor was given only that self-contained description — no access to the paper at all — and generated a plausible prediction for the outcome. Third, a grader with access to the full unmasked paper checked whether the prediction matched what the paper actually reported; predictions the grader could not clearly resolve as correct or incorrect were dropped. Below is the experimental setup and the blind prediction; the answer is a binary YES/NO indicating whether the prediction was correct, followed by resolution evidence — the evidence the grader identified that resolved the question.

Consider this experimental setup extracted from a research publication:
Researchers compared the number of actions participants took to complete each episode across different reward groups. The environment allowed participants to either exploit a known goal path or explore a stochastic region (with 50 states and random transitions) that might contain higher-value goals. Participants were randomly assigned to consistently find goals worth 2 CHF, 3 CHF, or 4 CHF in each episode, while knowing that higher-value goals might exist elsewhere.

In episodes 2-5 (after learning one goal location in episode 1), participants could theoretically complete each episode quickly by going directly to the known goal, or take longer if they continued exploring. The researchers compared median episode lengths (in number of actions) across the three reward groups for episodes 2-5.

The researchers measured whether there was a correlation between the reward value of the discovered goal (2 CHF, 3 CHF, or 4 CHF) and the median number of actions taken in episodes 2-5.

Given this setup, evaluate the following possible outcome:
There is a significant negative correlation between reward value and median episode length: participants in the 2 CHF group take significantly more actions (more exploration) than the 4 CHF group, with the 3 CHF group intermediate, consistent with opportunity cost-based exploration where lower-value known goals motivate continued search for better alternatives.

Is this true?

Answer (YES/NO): YES